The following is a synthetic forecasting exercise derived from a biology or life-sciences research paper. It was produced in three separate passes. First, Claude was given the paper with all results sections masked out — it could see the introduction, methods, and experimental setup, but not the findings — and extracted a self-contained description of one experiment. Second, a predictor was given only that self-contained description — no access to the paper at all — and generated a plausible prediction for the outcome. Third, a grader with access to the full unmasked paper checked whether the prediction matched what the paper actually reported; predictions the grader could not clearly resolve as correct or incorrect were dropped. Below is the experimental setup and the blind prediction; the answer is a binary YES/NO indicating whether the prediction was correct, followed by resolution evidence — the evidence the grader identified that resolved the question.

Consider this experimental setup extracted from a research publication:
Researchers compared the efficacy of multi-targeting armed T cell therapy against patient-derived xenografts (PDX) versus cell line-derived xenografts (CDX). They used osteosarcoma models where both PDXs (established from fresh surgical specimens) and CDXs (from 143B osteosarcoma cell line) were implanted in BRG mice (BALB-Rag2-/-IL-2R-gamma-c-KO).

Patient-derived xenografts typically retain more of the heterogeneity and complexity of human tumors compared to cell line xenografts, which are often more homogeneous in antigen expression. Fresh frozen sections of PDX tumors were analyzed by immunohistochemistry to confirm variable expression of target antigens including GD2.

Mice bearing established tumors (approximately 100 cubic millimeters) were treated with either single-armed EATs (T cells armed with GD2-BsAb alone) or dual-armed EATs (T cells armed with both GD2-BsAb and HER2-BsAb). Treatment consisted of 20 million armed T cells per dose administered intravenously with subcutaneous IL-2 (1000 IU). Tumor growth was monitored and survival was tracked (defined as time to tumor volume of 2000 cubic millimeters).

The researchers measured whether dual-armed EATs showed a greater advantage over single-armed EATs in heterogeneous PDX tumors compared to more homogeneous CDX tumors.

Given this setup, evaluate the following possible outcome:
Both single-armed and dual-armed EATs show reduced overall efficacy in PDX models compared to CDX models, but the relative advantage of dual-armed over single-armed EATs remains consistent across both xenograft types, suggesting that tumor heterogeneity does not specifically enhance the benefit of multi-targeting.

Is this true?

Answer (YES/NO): NO